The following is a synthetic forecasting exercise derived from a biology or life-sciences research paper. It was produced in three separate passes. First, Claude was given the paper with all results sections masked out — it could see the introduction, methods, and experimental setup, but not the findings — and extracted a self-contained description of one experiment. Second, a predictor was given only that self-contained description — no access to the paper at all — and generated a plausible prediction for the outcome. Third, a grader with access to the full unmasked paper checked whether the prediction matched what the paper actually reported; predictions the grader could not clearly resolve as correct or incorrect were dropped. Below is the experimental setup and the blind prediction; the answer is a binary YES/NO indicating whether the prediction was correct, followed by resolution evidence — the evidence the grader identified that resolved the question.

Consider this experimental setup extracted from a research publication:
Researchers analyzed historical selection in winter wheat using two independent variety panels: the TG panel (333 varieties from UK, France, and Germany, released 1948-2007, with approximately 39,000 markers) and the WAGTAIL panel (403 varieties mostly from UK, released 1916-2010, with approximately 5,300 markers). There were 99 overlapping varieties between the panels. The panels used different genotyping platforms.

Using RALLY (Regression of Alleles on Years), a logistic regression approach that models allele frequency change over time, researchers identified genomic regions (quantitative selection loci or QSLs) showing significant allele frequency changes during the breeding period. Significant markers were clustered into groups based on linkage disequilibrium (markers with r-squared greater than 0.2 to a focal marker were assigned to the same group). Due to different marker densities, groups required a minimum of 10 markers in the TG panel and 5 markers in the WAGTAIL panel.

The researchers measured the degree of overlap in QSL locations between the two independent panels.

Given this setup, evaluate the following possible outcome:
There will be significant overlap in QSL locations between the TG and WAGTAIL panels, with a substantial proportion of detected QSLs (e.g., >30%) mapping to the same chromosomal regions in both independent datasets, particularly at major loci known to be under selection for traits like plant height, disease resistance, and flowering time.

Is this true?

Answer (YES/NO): YES